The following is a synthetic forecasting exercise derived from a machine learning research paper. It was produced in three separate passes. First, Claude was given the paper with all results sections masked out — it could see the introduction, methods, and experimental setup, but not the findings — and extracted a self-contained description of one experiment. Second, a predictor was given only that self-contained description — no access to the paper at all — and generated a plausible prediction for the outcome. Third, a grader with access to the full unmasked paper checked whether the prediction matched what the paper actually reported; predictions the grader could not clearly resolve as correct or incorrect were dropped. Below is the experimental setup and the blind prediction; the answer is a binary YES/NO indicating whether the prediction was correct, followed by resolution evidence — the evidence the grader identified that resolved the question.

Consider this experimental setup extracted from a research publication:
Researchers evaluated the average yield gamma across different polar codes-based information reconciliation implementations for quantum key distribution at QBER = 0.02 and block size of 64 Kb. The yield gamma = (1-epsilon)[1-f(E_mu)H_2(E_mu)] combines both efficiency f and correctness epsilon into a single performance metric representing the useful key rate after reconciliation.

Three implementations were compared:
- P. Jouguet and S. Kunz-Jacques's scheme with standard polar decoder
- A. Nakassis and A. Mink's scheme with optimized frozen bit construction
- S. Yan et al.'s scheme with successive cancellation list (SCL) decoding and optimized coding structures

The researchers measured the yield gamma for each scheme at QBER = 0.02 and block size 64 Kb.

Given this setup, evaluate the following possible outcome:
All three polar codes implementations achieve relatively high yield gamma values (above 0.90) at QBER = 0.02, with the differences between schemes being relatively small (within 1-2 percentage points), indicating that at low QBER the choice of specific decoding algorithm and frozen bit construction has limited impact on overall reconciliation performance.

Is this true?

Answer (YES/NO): NO